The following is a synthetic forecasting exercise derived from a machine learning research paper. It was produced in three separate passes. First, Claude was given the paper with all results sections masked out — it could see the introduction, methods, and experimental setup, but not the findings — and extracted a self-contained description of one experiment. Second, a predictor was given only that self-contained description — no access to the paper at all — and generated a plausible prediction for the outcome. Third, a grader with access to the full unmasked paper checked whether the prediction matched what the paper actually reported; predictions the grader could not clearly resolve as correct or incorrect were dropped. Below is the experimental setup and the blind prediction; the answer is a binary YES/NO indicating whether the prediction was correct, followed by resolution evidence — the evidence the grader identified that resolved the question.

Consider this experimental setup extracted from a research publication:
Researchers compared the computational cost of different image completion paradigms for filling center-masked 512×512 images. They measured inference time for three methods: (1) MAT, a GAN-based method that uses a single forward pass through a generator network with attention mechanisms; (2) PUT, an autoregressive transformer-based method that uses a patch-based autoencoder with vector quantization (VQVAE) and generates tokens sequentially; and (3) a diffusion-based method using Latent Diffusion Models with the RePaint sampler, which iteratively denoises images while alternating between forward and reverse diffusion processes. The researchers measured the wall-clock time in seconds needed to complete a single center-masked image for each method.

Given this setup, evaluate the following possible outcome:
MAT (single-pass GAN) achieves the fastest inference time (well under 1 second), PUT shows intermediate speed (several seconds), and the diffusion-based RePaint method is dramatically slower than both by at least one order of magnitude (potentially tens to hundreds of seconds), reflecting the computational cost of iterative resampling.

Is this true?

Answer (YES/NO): YES